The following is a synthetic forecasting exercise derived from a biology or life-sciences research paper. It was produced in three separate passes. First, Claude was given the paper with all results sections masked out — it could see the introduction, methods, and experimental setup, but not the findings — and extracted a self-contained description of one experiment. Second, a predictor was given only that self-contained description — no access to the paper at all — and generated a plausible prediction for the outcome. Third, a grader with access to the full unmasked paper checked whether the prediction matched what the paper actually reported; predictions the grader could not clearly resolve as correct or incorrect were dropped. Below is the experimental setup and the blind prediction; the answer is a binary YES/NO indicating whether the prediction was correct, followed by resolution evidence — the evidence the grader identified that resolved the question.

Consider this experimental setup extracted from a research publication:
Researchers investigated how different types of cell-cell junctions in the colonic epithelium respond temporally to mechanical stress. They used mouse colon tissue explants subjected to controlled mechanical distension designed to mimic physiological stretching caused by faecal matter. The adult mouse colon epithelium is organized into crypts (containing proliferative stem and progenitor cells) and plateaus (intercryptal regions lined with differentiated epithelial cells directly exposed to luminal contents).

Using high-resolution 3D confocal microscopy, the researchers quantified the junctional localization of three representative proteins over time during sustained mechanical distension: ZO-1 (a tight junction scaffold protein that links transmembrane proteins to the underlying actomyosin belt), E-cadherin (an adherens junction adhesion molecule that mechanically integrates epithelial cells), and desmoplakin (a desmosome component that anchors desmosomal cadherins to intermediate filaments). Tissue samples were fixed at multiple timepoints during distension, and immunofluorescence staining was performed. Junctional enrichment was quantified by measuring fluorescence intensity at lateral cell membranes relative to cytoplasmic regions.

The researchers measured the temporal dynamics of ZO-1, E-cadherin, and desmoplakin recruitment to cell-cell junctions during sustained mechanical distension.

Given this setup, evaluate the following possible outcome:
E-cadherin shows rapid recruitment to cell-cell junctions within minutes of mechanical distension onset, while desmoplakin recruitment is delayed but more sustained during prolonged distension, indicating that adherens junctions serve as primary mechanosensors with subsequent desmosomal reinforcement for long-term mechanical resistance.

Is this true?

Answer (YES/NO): NO